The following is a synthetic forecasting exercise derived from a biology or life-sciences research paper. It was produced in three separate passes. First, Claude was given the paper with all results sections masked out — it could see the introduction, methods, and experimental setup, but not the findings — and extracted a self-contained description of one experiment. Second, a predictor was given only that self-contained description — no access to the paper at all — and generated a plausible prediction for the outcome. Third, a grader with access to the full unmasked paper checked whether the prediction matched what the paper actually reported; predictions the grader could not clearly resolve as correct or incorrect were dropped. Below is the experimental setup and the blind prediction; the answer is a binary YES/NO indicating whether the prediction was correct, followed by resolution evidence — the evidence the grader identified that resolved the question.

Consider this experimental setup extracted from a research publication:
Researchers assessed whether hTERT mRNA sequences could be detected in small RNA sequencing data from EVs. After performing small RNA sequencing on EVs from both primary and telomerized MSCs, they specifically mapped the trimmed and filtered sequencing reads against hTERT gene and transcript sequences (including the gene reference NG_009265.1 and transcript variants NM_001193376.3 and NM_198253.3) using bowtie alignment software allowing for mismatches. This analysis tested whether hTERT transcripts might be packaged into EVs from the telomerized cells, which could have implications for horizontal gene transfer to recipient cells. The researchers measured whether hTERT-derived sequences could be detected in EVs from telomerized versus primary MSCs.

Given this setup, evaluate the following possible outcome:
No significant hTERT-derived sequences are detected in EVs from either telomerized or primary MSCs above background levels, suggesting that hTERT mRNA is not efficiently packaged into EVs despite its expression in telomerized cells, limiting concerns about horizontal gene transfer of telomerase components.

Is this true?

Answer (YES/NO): YES